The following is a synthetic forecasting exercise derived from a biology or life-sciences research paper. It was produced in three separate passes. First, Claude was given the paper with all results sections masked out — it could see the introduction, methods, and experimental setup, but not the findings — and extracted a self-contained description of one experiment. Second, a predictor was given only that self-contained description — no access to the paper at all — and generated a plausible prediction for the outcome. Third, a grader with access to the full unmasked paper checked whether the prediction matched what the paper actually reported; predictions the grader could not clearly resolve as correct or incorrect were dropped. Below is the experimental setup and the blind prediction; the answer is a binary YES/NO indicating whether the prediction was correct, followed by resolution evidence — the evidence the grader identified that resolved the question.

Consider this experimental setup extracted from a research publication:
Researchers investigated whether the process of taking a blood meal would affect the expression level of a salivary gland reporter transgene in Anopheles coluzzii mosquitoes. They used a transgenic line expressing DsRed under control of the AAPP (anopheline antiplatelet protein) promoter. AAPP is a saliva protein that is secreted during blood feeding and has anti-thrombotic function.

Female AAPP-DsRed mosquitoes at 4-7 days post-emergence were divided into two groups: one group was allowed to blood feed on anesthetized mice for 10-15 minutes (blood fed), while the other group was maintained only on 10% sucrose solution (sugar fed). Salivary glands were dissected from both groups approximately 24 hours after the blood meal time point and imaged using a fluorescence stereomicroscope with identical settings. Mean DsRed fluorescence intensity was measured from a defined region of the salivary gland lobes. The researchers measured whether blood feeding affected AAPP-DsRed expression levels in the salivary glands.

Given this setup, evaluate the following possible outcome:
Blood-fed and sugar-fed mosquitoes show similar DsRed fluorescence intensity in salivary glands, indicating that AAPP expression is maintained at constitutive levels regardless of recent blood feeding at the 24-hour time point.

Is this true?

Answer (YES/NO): NO